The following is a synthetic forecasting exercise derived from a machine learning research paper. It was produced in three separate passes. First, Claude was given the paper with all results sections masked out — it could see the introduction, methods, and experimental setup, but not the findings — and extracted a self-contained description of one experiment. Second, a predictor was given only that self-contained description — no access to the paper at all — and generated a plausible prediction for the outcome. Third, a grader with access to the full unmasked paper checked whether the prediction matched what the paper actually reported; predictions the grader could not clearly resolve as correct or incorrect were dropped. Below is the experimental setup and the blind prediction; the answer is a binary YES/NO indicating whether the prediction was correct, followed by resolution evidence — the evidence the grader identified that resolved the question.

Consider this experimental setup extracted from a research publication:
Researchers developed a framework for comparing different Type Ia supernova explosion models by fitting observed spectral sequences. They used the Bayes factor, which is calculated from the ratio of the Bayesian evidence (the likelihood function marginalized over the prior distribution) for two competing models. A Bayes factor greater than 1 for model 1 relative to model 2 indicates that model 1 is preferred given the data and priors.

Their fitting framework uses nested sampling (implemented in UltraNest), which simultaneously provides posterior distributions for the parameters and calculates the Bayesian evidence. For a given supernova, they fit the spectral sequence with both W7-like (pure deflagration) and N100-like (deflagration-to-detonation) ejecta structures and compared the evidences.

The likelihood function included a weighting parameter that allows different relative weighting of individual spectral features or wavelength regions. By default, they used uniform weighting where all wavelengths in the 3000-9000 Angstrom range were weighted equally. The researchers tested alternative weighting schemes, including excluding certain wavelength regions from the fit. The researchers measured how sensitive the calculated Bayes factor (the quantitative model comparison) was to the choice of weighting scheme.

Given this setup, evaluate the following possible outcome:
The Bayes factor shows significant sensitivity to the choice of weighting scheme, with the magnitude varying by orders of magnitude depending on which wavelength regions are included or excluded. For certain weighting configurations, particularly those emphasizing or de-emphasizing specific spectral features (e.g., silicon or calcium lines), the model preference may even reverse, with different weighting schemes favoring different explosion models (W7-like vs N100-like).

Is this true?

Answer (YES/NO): YES